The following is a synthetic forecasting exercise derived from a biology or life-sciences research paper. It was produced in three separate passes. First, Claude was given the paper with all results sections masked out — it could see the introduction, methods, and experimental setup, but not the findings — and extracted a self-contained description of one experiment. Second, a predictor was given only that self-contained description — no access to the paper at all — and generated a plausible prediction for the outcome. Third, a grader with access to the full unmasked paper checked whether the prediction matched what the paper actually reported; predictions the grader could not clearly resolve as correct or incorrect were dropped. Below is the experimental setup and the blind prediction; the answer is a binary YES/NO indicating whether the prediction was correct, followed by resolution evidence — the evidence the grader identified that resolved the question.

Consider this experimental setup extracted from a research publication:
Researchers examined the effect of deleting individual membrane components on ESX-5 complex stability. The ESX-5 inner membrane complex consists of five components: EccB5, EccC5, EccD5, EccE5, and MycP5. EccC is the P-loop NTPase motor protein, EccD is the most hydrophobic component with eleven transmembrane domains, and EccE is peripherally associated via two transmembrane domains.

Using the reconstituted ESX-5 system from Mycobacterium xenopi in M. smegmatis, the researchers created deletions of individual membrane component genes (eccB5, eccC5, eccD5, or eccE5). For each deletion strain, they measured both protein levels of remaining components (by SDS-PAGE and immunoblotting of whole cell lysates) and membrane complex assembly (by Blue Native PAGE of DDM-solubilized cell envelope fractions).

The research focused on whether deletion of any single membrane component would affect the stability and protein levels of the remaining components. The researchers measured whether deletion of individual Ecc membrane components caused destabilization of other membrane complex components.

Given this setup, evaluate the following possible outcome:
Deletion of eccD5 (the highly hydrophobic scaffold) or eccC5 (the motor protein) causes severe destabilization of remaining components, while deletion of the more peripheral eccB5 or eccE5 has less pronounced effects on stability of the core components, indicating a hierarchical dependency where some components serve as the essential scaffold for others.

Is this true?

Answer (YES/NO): NO